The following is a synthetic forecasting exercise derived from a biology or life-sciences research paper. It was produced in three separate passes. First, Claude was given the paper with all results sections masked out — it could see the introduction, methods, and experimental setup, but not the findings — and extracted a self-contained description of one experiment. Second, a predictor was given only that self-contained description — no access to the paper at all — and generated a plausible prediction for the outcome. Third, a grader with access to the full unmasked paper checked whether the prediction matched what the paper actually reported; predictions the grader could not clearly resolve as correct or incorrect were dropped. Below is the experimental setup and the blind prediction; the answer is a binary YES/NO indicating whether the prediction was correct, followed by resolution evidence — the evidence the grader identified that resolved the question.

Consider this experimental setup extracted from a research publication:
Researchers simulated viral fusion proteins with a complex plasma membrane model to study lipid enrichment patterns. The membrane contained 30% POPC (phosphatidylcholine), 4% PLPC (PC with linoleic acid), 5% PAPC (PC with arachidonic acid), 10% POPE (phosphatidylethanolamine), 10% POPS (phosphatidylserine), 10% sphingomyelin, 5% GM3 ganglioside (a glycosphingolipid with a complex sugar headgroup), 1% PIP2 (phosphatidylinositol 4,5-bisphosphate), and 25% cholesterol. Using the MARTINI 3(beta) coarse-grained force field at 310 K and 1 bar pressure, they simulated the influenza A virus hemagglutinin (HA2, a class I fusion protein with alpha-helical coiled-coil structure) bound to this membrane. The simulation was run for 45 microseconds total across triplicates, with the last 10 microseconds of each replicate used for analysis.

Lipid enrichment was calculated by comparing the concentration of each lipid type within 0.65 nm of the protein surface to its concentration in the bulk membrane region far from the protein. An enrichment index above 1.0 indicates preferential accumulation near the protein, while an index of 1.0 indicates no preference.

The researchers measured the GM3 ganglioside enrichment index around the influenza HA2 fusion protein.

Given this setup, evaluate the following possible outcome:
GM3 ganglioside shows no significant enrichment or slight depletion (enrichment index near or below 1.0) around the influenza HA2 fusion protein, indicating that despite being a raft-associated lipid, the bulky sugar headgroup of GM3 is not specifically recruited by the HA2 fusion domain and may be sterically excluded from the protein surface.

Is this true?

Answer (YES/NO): NO